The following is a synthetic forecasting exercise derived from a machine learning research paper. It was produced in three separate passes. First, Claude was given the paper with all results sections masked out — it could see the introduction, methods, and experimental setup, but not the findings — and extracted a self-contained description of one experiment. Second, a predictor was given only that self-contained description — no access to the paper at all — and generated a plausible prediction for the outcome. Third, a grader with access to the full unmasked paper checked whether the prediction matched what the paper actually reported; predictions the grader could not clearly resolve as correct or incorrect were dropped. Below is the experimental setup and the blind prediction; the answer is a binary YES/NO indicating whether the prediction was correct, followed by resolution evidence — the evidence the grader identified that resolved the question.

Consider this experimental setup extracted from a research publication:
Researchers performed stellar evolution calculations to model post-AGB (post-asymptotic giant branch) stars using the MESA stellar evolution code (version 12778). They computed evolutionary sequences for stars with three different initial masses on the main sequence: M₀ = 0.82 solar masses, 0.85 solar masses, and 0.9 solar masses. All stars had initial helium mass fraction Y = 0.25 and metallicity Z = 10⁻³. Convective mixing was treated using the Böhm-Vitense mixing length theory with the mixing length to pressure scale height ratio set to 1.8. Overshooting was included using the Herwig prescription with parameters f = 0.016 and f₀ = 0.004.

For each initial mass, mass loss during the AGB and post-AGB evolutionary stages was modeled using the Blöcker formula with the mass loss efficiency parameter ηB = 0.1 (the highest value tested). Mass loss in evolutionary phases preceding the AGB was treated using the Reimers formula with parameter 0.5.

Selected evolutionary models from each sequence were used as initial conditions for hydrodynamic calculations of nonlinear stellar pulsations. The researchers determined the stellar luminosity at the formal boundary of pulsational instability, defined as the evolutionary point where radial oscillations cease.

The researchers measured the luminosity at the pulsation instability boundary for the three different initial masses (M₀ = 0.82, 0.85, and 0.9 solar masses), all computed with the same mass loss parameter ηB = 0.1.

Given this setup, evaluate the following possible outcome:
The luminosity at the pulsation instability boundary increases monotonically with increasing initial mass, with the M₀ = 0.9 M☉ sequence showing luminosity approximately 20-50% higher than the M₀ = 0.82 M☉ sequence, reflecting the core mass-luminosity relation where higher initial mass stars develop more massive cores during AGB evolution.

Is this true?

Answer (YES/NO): NO